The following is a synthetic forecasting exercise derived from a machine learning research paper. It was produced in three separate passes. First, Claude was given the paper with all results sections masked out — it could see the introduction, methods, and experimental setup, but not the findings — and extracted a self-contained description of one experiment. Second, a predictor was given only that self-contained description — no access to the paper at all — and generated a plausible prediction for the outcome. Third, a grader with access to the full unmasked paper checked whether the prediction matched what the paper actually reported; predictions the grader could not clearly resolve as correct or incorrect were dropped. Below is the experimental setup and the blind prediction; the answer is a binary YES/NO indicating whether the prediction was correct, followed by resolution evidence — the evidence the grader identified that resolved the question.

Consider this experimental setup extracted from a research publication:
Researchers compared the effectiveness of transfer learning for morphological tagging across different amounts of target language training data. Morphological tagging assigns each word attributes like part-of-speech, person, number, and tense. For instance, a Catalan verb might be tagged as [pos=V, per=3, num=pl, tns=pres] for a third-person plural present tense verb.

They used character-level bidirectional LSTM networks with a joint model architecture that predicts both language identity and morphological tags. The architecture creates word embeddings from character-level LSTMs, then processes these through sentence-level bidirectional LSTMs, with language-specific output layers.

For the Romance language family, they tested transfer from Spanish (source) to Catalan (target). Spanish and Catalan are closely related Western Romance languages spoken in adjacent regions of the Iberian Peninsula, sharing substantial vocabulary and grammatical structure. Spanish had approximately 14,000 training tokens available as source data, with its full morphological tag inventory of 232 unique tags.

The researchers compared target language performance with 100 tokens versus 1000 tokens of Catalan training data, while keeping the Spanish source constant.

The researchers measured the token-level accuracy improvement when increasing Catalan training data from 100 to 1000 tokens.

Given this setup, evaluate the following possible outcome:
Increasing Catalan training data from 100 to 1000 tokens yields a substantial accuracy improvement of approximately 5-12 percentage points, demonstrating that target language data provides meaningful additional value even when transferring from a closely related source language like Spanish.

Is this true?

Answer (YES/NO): YES